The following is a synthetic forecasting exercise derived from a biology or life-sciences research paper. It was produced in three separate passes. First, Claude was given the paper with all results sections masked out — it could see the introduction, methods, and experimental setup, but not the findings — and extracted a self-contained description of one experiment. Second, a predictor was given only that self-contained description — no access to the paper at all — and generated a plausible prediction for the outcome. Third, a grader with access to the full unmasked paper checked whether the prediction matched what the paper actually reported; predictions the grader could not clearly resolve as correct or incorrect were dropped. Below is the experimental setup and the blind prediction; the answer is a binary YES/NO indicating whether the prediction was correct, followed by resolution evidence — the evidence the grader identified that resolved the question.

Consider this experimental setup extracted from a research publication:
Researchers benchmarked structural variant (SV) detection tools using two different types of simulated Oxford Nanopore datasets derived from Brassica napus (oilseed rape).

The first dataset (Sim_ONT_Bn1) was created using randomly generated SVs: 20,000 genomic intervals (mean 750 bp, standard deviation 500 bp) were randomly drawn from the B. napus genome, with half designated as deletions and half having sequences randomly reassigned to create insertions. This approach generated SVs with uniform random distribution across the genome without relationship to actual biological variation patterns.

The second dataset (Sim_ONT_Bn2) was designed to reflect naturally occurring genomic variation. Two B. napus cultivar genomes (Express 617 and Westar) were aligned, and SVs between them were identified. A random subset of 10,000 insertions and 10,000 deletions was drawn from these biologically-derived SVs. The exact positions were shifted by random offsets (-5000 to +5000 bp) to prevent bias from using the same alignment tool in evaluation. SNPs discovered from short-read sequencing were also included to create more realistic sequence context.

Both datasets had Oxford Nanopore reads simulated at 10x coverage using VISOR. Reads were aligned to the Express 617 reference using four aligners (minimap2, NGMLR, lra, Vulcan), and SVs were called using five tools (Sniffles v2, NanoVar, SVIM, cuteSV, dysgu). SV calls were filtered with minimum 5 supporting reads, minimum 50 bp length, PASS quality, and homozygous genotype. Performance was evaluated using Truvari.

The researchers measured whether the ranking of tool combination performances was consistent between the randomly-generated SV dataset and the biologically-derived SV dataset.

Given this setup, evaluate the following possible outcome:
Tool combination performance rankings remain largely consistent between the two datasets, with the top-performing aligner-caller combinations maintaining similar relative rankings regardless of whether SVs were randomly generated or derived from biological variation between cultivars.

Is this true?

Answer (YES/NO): YES